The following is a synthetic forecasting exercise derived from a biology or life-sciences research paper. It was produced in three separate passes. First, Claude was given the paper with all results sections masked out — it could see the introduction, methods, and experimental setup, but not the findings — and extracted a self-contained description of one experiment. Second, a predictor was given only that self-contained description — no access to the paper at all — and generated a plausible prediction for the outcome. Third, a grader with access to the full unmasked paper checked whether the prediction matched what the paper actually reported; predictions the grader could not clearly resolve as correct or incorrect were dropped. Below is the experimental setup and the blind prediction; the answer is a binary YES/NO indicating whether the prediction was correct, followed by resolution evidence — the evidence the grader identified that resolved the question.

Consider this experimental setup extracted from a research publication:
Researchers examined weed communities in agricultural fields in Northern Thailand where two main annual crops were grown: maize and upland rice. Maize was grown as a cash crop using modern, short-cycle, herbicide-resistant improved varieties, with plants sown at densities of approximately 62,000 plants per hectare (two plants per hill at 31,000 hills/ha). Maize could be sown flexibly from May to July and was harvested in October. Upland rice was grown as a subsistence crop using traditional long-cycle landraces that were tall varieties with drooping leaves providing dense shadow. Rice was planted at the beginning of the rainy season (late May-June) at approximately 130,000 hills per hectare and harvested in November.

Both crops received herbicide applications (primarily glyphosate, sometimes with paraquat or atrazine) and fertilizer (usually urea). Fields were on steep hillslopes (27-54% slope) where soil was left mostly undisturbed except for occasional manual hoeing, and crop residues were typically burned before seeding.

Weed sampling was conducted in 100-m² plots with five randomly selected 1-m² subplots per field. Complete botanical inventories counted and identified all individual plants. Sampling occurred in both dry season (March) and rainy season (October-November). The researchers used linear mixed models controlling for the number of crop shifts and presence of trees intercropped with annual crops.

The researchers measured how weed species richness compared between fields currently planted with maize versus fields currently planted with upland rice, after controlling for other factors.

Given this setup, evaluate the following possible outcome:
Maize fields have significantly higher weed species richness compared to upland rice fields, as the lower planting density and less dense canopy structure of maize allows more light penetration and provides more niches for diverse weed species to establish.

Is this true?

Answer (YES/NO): NO